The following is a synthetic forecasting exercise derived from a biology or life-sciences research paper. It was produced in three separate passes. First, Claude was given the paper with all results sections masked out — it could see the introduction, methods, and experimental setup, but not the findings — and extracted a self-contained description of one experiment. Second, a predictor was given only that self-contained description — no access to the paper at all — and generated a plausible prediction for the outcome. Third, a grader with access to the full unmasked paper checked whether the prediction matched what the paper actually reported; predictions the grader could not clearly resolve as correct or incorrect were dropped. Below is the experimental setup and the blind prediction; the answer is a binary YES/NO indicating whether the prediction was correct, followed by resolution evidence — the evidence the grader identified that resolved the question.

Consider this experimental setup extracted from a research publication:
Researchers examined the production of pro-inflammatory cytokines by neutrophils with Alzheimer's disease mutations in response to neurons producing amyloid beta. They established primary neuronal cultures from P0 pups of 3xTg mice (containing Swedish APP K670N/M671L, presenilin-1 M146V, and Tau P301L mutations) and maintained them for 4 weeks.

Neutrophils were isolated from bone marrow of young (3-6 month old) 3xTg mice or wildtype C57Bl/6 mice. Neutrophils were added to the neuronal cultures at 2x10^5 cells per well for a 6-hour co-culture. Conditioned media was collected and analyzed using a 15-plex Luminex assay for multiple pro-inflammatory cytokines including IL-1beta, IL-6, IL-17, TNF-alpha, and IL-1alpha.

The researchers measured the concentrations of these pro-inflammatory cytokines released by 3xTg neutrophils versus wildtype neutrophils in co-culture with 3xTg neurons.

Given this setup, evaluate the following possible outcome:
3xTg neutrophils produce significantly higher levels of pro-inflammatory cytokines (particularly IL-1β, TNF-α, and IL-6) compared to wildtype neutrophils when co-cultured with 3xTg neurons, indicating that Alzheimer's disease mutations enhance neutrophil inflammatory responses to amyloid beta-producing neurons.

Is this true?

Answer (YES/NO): NO